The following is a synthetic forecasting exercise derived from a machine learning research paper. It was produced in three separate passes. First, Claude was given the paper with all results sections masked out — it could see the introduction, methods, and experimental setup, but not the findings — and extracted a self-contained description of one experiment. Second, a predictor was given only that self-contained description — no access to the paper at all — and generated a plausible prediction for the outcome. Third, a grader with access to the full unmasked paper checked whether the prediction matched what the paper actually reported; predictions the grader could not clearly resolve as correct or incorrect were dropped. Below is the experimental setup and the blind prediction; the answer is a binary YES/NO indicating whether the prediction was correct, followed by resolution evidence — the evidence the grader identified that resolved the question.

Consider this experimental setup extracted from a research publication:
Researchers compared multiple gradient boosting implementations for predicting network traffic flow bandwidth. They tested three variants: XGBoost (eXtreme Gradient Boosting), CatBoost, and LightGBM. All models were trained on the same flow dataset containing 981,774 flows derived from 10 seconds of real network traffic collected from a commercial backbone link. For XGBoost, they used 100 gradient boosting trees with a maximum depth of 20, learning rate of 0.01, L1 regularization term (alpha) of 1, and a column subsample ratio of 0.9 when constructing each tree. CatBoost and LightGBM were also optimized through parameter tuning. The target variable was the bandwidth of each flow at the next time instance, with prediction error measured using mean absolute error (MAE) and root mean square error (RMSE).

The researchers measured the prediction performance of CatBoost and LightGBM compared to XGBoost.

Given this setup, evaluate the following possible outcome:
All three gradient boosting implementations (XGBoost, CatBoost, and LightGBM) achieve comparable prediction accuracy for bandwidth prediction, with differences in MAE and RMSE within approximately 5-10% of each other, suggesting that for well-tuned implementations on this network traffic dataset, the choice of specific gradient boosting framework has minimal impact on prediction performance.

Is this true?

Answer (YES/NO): NO